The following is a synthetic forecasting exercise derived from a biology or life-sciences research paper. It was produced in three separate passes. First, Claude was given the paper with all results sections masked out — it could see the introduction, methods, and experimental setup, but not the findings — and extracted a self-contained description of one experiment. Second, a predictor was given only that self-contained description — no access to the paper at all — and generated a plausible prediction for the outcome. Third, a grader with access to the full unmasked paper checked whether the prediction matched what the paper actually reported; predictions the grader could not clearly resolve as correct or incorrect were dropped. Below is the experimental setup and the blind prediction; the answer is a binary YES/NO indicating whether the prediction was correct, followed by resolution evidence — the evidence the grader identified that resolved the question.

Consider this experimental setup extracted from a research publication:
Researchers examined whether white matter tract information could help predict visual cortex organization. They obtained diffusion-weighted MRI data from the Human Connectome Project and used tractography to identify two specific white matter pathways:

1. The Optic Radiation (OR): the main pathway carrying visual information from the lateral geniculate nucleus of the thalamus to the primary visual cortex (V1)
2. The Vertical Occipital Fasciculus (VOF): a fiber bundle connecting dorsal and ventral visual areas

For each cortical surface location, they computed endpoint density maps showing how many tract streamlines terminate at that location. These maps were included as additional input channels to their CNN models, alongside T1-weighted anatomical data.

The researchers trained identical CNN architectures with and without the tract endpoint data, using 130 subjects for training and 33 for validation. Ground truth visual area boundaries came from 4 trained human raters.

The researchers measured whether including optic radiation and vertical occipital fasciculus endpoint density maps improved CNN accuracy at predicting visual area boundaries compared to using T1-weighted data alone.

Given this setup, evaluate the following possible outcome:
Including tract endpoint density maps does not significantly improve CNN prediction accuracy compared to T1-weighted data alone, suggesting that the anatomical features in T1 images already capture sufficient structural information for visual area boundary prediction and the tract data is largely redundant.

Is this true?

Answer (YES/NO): YES